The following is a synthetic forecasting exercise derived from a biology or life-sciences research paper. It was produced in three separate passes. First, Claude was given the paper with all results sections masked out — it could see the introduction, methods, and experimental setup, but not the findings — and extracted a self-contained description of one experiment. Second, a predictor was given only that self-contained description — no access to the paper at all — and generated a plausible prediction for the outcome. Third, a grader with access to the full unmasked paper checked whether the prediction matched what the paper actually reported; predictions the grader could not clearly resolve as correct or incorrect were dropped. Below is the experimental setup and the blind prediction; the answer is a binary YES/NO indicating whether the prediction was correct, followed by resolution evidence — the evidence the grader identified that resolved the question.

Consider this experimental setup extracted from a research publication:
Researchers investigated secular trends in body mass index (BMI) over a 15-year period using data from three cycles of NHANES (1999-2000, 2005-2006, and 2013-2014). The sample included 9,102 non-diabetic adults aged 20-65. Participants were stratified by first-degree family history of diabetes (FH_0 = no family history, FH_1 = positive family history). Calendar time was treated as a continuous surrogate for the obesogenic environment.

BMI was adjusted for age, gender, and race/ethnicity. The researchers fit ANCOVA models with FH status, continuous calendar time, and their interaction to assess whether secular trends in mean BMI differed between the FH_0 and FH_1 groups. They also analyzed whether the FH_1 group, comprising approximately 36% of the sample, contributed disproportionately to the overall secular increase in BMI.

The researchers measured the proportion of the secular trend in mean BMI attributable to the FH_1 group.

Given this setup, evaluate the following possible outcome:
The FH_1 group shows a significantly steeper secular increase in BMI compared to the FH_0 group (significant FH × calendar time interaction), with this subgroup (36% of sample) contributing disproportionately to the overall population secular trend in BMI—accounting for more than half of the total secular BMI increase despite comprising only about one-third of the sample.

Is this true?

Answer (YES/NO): YES